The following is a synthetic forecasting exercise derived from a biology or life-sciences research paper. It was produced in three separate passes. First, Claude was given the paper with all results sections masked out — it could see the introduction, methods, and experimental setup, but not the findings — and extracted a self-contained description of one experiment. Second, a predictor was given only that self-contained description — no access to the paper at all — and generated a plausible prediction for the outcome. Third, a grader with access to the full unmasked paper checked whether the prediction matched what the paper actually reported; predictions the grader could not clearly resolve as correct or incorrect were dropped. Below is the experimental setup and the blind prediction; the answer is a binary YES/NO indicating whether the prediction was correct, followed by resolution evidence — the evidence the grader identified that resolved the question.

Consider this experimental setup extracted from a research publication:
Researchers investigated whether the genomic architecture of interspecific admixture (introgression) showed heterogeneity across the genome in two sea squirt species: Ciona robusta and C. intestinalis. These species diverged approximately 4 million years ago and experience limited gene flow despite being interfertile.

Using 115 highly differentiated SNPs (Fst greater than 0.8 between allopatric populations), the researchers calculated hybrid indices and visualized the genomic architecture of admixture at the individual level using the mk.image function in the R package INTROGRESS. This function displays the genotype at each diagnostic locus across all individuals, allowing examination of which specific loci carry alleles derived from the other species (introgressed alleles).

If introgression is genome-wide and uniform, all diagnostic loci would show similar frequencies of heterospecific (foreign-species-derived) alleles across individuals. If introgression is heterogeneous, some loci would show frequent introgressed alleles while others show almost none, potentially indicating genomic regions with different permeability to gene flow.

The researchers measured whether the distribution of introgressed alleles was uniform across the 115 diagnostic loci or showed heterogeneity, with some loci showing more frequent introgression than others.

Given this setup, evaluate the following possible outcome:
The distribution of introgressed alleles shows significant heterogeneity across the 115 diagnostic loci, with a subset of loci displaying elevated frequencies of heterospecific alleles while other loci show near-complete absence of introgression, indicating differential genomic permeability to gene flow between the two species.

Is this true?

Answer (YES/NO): YES